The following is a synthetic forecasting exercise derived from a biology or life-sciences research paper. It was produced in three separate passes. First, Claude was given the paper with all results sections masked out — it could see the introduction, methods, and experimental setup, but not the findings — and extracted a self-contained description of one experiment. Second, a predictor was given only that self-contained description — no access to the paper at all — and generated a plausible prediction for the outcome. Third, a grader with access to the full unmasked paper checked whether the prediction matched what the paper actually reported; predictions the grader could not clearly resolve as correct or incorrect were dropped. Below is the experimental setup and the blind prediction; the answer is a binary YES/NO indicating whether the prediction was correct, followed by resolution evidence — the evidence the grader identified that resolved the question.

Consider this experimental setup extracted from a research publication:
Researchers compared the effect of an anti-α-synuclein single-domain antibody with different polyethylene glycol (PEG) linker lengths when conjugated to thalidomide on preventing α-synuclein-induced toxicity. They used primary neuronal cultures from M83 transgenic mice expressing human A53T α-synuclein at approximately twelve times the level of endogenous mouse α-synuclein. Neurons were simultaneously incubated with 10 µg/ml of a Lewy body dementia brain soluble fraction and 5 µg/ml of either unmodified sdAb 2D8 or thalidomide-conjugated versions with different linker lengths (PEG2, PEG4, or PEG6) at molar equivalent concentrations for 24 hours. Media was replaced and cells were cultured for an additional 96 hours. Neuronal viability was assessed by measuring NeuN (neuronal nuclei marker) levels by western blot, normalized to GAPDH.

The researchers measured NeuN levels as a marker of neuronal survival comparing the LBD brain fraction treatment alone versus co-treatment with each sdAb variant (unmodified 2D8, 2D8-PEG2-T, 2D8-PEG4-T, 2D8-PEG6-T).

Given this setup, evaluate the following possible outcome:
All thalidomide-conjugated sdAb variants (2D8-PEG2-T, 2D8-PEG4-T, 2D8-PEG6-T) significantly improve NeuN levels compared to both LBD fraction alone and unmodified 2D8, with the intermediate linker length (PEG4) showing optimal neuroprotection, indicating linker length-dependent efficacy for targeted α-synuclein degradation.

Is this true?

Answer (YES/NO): NO